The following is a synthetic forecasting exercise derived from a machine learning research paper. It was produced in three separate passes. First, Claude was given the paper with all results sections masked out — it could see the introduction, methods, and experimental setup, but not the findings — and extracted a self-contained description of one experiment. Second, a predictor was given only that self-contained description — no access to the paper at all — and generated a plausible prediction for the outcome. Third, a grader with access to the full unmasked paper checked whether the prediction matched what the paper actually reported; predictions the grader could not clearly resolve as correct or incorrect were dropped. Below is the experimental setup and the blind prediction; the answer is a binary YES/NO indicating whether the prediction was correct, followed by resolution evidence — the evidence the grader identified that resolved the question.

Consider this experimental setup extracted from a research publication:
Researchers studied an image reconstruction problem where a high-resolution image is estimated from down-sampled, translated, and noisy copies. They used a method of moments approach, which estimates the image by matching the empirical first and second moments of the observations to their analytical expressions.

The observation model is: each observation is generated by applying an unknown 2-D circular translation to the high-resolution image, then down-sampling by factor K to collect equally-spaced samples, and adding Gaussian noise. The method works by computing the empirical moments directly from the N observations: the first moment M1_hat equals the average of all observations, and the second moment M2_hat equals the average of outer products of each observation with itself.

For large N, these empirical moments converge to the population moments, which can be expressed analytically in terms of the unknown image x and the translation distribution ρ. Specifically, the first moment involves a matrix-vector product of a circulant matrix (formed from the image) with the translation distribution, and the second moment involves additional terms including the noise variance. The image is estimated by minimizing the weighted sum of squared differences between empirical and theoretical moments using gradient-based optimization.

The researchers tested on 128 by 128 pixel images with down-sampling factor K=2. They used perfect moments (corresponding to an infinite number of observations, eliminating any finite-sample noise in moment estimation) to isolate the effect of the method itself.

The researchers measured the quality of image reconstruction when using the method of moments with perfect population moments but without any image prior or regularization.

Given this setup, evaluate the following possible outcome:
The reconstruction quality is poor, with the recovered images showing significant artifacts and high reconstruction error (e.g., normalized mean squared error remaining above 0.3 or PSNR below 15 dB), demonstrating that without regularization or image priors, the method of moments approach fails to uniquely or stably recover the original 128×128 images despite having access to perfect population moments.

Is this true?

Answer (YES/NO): YES